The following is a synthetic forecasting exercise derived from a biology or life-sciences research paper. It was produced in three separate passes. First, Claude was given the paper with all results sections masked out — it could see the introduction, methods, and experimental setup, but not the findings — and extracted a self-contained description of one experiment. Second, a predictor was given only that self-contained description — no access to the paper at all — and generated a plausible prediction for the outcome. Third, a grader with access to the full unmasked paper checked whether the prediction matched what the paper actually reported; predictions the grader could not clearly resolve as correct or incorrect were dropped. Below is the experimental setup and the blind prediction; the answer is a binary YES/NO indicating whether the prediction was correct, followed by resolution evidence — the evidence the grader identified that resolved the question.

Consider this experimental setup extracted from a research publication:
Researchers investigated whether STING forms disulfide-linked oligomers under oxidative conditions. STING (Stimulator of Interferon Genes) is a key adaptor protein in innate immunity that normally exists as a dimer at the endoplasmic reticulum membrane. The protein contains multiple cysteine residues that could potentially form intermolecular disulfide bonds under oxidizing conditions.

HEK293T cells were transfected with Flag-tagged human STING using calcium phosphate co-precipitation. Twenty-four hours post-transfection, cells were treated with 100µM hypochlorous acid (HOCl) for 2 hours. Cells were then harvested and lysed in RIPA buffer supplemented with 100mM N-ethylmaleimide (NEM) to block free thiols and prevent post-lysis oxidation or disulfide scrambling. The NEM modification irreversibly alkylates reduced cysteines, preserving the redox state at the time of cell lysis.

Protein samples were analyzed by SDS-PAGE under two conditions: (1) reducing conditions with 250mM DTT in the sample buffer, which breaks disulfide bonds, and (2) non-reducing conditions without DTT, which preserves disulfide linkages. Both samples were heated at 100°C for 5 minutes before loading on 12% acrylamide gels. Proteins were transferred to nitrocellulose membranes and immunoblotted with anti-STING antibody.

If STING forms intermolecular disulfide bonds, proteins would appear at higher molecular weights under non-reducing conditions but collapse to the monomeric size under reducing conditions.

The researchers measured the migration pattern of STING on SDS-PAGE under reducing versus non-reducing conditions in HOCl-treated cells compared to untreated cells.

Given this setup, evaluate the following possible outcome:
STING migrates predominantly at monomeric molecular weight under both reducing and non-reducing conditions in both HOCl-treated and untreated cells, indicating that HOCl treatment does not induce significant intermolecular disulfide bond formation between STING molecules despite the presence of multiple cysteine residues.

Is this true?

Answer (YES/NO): NO